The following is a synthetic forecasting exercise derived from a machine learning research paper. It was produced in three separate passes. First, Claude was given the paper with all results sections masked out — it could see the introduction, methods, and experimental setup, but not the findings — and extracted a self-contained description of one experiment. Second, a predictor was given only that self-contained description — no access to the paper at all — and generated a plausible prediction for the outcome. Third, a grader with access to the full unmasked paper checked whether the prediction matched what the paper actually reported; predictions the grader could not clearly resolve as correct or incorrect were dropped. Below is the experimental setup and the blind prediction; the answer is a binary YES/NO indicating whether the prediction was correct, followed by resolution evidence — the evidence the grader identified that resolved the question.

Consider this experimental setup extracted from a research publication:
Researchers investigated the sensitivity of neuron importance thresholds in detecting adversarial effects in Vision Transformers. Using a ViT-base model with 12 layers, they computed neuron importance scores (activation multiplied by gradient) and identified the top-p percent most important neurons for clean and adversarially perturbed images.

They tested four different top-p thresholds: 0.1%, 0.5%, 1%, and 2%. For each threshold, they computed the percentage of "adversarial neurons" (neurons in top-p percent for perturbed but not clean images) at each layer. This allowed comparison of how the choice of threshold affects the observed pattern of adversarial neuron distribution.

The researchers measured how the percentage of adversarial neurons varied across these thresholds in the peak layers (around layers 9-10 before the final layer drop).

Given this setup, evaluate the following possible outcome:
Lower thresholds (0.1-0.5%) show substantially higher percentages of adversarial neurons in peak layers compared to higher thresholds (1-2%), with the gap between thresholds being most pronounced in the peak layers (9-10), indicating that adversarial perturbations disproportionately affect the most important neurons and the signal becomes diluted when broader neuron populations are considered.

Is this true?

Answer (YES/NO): NO